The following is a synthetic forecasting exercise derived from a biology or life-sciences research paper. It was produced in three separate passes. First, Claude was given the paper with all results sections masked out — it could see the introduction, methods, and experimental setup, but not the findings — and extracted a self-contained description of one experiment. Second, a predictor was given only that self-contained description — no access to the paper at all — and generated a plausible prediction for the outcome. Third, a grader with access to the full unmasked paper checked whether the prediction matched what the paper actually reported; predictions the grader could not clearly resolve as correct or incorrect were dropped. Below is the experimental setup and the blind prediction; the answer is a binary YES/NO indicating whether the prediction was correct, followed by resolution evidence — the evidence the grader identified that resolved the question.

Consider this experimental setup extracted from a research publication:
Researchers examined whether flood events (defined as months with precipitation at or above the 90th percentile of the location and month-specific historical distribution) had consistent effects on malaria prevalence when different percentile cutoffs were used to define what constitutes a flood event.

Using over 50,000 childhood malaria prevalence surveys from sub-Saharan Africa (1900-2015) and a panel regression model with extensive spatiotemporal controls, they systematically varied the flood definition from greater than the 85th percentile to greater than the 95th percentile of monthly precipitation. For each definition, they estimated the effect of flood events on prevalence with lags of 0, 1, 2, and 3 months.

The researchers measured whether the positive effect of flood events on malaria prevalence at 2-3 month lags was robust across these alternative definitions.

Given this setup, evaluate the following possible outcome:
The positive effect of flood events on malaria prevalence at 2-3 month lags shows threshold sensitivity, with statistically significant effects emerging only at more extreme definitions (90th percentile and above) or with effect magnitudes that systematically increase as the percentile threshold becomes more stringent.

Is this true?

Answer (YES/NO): NO